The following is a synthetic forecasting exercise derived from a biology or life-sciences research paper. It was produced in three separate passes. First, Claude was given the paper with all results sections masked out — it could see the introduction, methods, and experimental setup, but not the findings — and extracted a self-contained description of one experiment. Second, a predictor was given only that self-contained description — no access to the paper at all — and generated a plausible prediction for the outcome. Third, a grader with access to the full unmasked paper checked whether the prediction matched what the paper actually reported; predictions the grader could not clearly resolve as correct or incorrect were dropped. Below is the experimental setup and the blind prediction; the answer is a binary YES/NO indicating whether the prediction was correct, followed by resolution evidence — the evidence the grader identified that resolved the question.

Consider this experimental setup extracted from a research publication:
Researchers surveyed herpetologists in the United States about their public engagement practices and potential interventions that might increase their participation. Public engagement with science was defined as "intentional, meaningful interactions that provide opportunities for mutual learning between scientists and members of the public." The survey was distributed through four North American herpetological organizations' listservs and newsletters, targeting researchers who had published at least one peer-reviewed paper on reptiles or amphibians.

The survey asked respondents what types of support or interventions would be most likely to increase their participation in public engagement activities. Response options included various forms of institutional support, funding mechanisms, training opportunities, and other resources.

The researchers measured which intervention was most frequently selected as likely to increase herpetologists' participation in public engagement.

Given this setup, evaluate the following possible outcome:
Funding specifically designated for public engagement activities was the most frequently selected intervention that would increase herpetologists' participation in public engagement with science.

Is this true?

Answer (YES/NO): YES